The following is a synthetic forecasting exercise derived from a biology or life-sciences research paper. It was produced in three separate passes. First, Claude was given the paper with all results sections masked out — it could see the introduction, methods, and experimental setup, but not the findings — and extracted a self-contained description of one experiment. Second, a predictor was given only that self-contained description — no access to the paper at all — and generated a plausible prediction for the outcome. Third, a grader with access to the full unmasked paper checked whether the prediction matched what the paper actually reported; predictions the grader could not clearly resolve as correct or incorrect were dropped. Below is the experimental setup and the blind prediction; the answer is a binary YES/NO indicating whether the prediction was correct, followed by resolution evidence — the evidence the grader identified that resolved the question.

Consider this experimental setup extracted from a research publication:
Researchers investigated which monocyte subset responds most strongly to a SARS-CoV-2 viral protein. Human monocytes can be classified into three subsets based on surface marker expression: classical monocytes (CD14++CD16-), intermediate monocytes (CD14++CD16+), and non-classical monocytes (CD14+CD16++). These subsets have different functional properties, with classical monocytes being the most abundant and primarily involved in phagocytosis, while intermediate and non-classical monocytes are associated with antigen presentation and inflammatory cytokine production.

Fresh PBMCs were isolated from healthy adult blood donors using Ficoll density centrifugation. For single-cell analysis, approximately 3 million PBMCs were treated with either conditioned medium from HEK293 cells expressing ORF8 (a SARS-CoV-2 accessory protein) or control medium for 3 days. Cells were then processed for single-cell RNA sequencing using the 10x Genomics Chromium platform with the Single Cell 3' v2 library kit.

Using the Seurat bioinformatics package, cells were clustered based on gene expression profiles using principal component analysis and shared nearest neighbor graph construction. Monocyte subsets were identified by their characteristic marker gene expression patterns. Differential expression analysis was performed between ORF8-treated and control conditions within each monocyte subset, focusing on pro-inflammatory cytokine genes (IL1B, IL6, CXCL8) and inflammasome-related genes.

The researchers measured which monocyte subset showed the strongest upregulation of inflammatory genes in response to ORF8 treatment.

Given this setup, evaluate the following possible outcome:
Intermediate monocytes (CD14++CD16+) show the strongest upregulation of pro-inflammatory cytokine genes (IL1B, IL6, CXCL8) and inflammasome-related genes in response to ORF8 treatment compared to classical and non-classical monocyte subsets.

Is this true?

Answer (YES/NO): YES